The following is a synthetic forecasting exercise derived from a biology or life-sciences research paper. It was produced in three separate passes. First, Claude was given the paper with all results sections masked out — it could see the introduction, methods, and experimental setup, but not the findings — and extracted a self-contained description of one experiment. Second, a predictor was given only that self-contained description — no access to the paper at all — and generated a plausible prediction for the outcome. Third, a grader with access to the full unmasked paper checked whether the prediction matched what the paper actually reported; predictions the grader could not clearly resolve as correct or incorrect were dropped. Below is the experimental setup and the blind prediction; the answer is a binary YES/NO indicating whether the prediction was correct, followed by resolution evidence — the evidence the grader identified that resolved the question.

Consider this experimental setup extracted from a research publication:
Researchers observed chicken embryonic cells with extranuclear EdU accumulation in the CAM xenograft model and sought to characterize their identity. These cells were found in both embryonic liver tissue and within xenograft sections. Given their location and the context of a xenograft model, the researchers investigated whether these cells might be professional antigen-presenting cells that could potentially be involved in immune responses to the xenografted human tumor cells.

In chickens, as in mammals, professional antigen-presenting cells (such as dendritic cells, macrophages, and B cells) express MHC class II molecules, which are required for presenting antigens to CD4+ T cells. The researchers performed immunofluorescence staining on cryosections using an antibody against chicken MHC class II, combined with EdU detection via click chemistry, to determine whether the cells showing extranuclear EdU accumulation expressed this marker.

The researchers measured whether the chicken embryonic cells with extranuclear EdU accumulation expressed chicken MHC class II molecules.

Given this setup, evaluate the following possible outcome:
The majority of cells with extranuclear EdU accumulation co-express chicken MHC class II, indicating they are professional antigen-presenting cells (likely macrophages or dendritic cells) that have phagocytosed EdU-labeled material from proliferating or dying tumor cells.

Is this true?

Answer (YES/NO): NO